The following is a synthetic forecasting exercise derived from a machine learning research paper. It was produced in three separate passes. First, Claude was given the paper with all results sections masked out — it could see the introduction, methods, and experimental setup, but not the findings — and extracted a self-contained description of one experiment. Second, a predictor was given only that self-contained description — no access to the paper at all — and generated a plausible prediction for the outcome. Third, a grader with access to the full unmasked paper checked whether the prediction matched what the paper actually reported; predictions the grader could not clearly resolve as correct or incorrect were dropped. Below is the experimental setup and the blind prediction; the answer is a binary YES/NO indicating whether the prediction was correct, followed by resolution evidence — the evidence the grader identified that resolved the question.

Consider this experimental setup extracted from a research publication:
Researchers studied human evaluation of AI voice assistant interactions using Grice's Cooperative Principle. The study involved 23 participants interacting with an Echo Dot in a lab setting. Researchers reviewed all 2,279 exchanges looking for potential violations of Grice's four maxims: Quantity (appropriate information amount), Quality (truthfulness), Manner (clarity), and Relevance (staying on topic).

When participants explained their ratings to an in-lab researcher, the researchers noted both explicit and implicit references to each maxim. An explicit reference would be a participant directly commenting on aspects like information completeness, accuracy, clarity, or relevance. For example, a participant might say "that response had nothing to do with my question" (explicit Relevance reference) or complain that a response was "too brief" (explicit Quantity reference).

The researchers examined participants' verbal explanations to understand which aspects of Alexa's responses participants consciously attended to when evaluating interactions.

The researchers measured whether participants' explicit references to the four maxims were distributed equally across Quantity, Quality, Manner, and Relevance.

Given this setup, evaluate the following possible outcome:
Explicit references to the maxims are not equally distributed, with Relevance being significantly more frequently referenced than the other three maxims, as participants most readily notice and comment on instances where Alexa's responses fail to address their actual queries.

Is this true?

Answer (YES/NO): YES